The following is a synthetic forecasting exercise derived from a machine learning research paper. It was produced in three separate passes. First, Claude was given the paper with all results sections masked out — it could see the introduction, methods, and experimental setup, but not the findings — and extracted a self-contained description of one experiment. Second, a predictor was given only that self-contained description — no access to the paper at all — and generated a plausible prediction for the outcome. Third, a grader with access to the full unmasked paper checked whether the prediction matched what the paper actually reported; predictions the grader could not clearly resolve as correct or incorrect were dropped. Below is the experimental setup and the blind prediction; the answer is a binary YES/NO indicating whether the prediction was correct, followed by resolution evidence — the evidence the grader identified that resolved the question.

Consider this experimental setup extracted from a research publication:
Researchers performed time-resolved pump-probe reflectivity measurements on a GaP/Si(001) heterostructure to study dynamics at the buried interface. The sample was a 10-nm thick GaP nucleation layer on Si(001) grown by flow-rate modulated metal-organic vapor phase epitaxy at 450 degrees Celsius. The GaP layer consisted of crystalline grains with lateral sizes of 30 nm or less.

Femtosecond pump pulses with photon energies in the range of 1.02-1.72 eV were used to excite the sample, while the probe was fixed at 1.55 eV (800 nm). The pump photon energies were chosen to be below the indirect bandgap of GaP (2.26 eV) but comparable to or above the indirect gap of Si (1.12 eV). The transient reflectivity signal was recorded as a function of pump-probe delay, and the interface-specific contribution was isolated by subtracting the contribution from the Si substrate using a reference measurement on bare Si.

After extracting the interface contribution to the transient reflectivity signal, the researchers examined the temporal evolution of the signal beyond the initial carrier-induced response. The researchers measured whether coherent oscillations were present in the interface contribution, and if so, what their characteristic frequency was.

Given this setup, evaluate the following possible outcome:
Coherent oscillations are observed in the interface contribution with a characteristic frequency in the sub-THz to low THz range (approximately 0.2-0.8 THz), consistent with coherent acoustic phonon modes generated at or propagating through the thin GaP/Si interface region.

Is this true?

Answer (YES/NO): NO